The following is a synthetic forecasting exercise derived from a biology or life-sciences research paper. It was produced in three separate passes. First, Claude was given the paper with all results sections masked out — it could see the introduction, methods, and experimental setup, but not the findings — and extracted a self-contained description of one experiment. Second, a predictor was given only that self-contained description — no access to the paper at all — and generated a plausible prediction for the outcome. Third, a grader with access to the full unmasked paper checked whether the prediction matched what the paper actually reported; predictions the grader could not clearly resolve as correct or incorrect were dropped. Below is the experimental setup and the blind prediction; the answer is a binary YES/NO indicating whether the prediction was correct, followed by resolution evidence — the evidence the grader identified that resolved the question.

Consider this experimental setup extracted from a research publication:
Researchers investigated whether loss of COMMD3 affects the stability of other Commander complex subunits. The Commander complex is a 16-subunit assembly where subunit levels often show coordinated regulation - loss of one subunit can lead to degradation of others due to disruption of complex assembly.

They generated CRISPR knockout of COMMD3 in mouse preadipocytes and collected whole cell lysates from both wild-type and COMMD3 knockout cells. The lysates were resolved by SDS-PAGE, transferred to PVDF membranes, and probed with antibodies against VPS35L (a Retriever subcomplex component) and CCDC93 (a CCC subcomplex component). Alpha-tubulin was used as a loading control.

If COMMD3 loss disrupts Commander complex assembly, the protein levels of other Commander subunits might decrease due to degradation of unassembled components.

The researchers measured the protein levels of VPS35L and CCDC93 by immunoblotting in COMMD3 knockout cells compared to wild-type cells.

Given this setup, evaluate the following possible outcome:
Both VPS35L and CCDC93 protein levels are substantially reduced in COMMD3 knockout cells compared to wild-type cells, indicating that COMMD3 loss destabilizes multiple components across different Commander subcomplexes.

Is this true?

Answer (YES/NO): YES